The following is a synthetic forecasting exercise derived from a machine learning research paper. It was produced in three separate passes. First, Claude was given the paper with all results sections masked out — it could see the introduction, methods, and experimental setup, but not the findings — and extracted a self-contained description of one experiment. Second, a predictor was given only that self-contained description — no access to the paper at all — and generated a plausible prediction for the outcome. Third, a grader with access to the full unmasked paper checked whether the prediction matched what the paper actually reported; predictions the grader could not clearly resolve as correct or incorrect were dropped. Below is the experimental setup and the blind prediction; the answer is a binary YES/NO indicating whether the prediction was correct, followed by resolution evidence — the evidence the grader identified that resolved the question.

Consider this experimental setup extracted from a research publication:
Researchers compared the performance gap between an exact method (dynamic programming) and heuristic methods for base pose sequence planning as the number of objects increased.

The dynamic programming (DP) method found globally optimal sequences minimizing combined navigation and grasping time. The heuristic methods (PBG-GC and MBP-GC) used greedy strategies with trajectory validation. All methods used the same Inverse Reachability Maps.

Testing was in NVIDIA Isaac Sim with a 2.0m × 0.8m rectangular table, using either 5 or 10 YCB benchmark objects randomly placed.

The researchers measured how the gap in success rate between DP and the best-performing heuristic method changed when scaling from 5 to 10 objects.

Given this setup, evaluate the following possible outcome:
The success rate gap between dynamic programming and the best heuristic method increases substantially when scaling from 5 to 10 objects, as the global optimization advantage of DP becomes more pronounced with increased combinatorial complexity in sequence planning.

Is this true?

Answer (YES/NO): NO